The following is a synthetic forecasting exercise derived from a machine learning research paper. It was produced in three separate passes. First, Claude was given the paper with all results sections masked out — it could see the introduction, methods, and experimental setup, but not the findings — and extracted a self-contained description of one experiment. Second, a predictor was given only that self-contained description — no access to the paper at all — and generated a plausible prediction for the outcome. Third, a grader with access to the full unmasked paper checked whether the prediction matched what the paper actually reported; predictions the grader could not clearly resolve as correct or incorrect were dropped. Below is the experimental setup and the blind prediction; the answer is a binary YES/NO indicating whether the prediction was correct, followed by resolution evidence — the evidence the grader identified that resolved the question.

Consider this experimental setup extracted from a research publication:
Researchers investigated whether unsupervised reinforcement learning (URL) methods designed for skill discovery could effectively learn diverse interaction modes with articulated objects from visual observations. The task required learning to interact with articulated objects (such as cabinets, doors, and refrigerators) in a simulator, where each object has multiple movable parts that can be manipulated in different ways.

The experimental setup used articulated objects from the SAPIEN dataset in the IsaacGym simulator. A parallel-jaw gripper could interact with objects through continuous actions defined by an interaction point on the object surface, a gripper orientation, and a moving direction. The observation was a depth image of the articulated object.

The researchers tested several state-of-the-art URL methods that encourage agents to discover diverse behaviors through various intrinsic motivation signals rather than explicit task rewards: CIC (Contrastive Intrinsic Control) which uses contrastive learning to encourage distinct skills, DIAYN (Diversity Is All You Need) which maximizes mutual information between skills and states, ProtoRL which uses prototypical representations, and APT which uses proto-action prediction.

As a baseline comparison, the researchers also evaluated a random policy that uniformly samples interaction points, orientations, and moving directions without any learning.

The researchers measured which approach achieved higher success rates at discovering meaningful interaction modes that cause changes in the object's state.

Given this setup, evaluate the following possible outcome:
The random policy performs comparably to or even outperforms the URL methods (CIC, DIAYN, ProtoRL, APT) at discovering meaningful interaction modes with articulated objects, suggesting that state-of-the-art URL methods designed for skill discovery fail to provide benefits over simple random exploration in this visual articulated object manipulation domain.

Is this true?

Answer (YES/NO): YES